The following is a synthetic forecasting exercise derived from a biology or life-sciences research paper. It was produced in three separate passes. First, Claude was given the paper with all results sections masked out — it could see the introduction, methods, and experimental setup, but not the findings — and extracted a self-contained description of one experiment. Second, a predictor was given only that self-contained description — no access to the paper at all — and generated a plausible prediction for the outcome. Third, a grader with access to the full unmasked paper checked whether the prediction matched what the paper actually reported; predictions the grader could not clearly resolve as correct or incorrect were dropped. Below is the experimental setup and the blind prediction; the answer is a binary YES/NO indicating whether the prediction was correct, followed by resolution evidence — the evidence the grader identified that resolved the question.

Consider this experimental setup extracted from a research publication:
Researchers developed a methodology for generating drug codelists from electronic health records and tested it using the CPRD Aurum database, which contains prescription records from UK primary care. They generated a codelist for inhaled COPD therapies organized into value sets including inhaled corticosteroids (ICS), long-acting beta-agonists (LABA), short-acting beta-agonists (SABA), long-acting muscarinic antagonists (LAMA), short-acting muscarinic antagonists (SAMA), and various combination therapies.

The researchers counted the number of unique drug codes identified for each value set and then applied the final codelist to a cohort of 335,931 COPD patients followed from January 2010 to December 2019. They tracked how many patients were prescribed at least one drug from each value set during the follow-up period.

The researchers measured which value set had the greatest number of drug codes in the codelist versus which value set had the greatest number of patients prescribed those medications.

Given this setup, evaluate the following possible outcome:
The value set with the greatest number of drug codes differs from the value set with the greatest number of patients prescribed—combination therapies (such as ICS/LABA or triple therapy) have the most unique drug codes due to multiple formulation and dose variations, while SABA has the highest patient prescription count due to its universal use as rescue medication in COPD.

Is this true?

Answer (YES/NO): NO